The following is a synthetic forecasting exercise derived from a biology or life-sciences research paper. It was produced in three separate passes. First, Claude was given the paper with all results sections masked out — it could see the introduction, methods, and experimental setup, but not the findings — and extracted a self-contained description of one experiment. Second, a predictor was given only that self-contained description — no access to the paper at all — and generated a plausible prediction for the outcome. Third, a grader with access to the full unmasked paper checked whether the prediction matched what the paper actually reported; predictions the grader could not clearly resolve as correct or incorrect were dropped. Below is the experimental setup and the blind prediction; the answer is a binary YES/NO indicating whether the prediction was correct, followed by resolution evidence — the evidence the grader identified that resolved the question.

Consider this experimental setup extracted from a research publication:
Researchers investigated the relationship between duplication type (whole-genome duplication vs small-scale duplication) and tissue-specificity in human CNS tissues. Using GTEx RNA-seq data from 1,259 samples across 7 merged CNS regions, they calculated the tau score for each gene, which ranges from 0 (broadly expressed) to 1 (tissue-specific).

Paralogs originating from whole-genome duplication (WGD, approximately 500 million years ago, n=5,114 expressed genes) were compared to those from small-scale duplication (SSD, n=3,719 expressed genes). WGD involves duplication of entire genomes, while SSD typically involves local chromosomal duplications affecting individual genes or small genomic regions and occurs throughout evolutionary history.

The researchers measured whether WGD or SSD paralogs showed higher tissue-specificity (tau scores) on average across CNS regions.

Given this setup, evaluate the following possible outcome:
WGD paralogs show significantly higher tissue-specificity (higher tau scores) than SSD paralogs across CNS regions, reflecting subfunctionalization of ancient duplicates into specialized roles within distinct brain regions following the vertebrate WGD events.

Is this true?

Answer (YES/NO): NO